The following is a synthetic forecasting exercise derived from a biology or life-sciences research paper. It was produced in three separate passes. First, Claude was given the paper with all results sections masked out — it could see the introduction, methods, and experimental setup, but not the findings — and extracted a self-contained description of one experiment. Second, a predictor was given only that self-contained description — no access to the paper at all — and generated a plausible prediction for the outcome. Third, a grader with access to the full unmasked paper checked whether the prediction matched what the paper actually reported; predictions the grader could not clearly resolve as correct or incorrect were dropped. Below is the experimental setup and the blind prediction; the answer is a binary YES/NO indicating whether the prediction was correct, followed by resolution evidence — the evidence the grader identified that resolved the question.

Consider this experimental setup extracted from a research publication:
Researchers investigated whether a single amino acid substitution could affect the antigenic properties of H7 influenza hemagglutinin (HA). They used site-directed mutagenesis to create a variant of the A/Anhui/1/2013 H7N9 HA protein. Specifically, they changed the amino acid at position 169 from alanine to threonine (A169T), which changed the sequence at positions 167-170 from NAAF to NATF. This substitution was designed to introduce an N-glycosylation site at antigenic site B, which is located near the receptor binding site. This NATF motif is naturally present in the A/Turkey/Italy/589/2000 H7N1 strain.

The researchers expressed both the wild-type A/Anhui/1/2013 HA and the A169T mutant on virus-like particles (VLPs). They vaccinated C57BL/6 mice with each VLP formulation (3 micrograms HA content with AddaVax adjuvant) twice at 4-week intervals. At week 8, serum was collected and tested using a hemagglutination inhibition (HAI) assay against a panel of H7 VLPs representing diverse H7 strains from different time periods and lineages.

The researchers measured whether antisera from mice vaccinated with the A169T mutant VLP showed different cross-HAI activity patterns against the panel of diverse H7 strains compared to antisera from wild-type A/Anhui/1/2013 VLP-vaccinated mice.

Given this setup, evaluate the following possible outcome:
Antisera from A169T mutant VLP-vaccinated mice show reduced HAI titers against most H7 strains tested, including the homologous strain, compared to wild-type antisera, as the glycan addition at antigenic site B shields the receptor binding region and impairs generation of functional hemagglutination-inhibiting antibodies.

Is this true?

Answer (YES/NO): NO